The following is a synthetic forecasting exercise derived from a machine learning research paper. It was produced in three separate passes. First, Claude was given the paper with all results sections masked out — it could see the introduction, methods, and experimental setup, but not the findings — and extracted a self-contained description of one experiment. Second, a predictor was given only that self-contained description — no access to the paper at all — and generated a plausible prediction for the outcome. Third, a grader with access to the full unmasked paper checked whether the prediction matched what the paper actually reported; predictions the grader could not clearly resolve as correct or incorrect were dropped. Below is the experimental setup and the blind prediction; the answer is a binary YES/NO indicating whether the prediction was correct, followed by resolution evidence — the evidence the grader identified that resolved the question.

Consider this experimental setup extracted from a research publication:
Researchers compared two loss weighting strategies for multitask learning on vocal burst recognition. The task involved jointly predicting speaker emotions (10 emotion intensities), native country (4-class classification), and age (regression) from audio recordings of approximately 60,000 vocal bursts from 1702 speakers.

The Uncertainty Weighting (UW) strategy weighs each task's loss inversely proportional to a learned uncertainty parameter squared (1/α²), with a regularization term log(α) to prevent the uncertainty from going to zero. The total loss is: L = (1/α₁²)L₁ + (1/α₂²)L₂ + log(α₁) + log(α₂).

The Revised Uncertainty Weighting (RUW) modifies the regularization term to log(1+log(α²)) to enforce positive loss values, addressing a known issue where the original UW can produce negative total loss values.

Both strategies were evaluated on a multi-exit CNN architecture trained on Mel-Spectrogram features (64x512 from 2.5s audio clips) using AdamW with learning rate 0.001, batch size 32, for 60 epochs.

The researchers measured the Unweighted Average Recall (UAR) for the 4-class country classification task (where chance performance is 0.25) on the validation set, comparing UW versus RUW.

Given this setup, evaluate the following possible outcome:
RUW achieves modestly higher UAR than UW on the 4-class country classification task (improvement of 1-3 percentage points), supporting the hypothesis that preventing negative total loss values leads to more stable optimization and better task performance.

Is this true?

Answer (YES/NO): NO